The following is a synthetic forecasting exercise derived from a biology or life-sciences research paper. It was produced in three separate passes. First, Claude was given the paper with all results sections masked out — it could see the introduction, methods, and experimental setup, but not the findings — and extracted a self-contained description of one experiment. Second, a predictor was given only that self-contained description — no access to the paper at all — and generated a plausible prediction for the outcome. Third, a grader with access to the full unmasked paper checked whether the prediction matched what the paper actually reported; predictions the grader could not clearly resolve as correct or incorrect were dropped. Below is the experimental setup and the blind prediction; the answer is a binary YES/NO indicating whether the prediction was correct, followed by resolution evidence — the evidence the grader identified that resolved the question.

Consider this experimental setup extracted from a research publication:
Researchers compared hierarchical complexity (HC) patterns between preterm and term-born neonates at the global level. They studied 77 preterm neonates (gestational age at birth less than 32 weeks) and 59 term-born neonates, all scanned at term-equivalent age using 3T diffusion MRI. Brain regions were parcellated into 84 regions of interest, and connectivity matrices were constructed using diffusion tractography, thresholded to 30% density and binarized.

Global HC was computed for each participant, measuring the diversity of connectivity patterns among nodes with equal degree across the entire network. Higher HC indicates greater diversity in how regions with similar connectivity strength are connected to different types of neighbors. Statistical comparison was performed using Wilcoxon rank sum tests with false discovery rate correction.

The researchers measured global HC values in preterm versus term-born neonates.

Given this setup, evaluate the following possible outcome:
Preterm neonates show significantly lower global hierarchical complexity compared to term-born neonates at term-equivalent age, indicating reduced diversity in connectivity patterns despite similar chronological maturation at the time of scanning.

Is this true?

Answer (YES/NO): YES